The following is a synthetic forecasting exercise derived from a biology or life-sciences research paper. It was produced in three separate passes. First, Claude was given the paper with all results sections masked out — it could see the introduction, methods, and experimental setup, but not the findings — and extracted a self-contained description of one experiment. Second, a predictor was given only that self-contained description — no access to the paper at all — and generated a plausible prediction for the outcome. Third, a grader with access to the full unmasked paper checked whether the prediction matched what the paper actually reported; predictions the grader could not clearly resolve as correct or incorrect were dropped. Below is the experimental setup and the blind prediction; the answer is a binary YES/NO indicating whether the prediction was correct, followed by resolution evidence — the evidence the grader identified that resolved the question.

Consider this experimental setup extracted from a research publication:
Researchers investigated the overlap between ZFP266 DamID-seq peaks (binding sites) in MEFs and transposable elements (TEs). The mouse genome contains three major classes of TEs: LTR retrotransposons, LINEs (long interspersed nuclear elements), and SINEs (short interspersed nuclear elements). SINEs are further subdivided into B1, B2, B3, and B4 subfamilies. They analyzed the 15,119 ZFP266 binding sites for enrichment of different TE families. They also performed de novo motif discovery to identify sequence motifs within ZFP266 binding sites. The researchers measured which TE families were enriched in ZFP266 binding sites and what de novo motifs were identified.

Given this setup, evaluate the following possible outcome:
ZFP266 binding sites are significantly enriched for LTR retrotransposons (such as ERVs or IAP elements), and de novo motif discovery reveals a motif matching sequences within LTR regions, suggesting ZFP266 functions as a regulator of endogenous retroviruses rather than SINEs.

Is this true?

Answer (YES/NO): NO